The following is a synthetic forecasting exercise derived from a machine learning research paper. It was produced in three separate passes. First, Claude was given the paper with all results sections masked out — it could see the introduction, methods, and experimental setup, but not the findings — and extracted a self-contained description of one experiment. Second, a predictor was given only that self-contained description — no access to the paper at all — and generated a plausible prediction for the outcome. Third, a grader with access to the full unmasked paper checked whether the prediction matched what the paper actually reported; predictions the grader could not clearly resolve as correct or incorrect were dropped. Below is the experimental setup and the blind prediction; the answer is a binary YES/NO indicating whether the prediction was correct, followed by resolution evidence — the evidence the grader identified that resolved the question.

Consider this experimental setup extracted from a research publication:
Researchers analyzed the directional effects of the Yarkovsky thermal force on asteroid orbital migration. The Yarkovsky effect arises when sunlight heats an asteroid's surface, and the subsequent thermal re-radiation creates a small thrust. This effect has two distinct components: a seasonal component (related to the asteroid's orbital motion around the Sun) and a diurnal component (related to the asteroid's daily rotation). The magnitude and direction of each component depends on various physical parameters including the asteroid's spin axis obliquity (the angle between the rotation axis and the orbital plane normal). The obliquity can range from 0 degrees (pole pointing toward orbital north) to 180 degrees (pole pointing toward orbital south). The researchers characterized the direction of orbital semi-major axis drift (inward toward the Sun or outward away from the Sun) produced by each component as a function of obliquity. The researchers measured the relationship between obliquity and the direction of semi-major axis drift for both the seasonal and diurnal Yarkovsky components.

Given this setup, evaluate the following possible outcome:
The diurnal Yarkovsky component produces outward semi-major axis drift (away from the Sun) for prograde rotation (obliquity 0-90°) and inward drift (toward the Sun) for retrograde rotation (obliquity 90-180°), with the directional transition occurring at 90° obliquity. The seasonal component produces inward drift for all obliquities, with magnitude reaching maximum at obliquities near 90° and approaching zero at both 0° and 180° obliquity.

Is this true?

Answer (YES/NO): YES